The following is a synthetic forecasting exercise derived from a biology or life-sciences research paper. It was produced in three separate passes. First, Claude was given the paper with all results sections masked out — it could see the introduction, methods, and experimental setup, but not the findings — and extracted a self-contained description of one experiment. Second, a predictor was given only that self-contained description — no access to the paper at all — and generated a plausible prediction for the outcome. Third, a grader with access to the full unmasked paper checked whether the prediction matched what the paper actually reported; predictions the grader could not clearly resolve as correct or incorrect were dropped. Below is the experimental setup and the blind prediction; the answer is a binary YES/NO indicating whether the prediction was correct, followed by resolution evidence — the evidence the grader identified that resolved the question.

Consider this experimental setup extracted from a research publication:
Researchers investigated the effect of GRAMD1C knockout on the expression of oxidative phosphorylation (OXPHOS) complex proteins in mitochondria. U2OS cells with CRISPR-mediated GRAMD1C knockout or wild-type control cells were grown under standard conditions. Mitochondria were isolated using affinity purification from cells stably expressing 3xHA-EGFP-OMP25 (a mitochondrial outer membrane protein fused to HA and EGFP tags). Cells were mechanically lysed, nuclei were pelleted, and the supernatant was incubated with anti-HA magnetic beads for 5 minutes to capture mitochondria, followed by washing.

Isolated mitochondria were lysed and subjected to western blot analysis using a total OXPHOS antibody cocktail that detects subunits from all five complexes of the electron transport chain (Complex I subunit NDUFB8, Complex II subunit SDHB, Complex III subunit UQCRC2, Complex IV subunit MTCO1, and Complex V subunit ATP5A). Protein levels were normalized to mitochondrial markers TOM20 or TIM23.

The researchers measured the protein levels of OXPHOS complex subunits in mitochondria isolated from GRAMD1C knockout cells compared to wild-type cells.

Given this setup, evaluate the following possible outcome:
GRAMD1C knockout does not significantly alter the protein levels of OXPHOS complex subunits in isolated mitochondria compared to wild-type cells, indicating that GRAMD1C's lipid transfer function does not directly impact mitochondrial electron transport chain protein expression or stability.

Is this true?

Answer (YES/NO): YES